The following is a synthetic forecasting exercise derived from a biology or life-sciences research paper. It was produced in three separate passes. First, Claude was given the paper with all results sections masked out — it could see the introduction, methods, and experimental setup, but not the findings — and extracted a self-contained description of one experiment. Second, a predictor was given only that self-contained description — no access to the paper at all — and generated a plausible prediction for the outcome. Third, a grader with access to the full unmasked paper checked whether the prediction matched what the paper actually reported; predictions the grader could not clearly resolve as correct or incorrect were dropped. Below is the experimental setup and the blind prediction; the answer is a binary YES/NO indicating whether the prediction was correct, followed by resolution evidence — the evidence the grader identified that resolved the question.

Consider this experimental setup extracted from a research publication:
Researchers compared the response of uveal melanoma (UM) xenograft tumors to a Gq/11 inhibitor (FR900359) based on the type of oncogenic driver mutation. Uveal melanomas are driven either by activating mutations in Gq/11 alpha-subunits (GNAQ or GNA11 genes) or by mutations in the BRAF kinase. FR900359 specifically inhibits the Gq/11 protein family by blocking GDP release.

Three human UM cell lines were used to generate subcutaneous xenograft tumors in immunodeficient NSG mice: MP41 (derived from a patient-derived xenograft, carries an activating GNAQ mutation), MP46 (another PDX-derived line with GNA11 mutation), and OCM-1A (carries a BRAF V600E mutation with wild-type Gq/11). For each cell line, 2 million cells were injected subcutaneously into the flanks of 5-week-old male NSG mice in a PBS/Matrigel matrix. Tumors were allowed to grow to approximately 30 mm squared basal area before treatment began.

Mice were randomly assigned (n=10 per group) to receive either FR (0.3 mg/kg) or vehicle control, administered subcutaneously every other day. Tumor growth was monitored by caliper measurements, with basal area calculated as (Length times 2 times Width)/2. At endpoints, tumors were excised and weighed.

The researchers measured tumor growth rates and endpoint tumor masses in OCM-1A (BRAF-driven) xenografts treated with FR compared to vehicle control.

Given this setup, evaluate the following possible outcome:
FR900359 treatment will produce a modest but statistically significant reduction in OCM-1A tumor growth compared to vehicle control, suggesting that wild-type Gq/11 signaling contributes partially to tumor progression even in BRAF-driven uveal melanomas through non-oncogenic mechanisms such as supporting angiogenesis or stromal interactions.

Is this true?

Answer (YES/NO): NO